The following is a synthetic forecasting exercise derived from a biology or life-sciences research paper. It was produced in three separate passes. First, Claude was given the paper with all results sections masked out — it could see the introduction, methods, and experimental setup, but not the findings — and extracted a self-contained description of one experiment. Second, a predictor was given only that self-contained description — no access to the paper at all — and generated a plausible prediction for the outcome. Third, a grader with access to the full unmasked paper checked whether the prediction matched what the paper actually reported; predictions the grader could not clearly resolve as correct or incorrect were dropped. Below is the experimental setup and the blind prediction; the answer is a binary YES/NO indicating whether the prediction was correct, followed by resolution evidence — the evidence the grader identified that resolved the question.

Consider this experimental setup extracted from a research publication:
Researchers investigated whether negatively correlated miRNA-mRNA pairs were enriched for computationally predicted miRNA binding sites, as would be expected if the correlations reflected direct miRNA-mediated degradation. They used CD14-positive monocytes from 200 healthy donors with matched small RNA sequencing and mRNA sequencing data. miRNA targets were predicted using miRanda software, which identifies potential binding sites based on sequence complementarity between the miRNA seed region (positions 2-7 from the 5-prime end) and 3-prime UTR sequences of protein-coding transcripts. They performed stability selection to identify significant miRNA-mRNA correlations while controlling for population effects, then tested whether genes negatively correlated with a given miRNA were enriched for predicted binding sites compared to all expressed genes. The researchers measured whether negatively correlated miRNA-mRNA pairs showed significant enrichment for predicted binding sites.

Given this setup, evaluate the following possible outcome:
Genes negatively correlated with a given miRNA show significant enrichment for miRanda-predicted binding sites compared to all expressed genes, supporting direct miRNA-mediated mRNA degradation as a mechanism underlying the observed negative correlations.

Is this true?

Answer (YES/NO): NO